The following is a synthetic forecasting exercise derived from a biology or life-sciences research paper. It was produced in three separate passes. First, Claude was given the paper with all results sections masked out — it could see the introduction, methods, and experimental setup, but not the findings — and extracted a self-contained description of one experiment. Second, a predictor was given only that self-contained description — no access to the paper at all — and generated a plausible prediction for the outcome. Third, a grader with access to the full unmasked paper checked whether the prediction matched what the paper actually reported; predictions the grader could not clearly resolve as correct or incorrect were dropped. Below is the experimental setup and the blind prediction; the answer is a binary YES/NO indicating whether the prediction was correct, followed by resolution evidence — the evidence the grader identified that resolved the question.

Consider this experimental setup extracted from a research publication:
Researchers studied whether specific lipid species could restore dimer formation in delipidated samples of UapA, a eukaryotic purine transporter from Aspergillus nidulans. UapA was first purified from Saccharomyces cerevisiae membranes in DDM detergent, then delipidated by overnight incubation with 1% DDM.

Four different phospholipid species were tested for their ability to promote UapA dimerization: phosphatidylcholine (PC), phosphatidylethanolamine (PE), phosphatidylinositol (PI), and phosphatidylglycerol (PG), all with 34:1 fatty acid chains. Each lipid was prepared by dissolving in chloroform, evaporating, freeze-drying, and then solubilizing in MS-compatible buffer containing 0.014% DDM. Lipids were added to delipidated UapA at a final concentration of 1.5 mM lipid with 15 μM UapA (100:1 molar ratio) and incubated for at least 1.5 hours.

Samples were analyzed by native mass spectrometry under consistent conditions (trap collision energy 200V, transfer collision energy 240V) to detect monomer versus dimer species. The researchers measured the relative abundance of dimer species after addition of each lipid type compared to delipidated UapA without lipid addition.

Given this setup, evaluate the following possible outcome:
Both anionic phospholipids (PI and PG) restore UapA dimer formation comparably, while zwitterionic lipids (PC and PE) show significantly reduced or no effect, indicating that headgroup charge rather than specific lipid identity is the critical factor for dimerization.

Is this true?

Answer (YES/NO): NO